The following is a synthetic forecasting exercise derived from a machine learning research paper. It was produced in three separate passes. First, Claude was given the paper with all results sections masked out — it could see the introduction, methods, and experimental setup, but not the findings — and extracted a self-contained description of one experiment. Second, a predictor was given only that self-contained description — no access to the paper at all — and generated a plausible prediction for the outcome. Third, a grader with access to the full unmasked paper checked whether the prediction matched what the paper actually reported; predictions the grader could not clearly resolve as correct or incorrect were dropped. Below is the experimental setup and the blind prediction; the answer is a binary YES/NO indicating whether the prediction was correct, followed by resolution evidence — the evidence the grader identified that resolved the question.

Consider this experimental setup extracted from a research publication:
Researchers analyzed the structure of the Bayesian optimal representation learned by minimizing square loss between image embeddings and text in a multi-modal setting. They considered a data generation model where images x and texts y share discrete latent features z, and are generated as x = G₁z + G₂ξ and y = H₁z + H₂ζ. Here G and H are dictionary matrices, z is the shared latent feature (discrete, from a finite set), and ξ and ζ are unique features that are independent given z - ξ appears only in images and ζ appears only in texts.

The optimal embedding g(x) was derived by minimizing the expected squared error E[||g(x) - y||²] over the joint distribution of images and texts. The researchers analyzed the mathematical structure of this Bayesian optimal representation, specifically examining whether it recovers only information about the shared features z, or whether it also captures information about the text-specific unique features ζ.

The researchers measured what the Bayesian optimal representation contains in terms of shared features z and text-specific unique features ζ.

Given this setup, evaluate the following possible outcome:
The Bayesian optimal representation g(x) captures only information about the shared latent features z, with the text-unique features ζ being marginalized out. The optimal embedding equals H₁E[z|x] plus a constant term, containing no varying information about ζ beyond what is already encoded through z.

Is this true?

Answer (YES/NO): NO